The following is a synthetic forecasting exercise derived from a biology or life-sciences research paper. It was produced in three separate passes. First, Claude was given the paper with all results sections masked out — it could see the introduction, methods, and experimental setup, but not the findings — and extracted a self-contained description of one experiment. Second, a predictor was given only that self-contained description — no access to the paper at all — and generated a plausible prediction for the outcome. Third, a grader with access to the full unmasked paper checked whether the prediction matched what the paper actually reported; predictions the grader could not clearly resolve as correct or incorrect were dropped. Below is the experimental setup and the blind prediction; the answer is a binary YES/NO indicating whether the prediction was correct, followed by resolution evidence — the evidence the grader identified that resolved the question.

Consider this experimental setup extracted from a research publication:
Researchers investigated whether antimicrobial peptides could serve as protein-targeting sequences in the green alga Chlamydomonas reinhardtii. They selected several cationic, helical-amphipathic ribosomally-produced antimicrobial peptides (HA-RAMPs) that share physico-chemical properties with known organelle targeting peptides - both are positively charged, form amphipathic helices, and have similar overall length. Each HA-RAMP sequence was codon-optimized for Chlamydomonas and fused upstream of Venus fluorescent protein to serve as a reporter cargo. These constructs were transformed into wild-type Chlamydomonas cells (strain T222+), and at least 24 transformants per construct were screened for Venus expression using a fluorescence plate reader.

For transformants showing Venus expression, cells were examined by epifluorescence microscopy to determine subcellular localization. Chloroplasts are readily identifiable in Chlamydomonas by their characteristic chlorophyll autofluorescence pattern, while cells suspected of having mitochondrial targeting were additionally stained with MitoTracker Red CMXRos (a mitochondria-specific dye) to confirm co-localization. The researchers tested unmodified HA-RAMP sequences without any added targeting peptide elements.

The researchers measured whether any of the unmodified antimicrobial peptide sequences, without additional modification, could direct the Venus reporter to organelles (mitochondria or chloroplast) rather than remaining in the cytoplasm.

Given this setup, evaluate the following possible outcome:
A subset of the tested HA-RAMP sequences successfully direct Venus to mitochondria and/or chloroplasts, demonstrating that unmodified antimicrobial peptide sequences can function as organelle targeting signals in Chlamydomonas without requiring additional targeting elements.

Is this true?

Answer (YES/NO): YES